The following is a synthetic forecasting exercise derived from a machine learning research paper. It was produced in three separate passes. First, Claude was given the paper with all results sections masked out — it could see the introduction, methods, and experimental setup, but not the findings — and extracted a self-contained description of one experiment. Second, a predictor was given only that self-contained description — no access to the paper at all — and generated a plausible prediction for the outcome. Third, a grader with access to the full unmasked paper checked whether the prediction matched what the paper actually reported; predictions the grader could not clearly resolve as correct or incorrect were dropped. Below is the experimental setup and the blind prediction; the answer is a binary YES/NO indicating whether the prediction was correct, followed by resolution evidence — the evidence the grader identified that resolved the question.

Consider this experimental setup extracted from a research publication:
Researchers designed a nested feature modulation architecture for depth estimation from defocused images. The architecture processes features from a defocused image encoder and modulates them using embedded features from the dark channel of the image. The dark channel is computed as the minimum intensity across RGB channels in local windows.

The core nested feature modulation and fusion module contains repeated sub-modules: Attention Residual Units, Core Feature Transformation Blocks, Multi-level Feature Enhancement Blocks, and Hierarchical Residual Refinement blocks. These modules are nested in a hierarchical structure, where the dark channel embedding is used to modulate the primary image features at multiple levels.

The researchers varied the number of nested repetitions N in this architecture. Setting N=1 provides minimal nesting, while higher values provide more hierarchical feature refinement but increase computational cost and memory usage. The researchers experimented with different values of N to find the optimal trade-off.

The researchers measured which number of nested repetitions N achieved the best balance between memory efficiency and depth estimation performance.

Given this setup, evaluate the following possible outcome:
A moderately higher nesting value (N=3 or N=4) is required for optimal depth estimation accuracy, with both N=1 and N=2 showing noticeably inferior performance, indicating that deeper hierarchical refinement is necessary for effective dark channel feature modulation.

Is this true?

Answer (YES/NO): NO